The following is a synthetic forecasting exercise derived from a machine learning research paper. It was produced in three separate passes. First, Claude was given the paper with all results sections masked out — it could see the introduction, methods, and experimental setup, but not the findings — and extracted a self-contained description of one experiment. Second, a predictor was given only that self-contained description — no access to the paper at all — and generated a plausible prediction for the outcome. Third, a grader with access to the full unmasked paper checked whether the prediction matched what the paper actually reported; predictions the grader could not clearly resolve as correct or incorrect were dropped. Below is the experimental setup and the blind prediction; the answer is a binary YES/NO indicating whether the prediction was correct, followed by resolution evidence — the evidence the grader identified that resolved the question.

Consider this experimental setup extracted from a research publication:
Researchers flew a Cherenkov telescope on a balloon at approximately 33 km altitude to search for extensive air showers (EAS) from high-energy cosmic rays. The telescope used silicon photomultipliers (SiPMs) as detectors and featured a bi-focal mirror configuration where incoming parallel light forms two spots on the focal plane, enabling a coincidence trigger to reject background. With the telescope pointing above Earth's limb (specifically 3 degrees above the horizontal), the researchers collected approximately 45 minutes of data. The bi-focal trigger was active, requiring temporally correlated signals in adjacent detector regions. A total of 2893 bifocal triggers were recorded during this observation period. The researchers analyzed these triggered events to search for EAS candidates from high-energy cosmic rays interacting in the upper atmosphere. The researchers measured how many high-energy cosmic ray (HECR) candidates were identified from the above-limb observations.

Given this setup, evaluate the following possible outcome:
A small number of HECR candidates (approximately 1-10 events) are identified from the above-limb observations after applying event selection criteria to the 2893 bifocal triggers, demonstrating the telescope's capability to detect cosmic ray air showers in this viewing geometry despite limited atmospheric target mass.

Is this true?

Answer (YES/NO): YES